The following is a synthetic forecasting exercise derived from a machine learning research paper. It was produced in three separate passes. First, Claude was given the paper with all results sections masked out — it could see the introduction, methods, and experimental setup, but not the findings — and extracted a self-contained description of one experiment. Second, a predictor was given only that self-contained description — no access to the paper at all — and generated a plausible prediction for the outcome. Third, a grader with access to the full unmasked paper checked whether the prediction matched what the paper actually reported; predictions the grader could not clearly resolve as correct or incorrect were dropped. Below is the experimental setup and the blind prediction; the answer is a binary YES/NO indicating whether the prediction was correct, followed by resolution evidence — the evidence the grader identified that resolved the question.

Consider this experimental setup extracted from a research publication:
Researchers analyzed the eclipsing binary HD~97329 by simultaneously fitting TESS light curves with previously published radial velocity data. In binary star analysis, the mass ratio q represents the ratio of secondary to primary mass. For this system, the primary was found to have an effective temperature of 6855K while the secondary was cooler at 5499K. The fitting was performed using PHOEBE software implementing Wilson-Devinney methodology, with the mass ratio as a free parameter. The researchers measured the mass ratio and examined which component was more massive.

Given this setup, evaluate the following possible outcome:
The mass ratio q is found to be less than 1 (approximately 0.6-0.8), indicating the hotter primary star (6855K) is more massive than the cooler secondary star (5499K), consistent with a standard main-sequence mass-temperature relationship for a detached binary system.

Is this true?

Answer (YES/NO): NO